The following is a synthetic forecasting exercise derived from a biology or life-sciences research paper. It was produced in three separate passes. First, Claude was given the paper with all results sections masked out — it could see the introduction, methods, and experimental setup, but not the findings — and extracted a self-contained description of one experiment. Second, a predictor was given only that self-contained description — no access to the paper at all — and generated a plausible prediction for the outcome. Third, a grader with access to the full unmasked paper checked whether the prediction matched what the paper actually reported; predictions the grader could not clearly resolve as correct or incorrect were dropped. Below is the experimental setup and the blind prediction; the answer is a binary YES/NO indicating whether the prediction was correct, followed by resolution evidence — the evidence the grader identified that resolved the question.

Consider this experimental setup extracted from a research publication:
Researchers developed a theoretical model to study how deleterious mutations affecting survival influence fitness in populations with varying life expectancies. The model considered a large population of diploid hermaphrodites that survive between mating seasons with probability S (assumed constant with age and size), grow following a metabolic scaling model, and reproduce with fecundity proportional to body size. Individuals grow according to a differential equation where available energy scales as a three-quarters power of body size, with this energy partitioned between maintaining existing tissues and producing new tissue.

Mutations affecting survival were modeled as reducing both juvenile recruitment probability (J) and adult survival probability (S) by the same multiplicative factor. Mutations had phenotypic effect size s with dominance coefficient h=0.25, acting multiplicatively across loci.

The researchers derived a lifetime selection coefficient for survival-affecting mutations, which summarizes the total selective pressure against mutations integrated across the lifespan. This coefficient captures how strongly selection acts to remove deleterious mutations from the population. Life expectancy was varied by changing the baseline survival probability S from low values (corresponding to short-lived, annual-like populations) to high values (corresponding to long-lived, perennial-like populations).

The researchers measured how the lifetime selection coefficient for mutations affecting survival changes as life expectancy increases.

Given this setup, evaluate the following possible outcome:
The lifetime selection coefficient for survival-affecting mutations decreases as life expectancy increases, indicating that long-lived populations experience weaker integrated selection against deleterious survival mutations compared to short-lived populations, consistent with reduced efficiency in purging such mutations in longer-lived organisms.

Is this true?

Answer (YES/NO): NO